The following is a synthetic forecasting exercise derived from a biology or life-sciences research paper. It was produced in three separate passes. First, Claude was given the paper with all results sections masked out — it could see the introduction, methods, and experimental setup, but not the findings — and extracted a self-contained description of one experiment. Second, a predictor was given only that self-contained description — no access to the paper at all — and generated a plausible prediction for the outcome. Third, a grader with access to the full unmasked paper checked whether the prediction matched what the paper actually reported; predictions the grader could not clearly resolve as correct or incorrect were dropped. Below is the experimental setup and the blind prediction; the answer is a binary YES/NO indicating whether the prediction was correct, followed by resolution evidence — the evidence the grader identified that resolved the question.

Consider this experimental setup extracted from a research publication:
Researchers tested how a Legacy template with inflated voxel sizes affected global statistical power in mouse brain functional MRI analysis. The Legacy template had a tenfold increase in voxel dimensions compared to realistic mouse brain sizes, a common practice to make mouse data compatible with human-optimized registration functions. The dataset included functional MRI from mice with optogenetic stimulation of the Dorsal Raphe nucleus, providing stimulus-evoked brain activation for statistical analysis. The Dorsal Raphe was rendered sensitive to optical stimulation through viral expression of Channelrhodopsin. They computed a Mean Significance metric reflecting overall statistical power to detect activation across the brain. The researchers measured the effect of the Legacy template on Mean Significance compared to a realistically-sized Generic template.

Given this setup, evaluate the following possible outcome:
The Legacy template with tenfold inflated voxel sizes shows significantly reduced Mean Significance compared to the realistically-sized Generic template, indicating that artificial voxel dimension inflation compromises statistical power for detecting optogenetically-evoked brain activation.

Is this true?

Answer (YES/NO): NO